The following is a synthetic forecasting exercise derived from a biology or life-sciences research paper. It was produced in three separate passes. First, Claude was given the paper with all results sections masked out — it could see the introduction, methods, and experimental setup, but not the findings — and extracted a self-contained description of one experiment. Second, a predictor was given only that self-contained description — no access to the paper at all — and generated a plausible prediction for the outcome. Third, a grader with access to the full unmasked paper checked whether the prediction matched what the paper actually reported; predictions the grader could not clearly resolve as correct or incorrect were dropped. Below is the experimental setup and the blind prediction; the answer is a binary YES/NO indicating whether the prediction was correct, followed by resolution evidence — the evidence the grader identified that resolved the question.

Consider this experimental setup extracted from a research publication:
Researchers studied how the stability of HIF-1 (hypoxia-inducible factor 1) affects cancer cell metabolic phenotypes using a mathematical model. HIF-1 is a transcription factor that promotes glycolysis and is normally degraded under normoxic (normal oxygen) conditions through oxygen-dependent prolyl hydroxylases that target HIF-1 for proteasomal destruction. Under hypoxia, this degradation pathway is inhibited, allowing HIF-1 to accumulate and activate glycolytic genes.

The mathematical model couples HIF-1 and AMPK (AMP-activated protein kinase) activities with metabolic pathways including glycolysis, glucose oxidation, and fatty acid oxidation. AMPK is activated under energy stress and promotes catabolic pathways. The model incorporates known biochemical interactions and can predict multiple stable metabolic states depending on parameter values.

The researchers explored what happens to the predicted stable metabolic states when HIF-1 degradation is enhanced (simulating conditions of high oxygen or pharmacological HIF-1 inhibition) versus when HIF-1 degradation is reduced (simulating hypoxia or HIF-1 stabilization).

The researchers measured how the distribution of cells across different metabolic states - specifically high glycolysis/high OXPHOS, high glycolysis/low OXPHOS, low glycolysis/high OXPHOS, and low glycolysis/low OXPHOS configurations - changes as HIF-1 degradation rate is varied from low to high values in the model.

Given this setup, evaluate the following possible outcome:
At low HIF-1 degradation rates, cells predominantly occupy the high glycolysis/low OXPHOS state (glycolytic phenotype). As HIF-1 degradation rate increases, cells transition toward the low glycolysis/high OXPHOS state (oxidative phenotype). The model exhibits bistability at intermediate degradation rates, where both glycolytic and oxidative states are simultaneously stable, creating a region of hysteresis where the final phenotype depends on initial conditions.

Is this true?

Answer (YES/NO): NO